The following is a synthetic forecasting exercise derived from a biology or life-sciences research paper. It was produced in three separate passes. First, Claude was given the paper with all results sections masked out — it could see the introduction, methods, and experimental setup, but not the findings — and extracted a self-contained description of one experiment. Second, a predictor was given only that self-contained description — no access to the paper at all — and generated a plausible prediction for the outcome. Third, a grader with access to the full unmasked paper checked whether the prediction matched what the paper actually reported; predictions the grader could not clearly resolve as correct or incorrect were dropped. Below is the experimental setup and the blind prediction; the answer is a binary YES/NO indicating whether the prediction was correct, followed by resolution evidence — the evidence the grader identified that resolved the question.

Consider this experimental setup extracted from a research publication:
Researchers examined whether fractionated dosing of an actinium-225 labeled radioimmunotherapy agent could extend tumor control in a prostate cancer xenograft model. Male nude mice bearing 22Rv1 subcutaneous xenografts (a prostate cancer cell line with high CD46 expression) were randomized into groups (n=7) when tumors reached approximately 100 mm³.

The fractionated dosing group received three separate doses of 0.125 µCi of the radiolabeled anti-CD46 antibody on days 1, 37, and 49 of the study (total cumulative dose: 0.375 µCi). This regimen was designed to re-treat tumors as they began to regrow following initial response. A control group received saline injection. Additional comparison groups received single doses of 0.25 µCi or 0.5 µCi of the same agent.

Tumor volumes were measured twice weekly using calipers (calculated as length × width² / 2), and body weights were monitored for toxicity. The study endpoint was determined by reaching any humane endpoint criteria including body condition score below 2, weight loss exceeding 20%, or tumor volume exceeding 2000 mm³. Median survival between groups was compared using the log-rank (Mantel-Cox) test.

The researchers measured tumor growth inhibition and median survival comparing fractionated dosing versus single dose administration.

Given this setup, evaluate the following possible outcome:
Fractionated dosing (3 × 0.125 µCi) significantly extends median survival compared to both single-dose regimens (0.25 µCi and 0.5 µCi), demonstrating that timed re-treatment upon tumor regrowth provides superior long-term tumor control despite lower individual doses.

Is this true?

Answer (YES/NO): NO